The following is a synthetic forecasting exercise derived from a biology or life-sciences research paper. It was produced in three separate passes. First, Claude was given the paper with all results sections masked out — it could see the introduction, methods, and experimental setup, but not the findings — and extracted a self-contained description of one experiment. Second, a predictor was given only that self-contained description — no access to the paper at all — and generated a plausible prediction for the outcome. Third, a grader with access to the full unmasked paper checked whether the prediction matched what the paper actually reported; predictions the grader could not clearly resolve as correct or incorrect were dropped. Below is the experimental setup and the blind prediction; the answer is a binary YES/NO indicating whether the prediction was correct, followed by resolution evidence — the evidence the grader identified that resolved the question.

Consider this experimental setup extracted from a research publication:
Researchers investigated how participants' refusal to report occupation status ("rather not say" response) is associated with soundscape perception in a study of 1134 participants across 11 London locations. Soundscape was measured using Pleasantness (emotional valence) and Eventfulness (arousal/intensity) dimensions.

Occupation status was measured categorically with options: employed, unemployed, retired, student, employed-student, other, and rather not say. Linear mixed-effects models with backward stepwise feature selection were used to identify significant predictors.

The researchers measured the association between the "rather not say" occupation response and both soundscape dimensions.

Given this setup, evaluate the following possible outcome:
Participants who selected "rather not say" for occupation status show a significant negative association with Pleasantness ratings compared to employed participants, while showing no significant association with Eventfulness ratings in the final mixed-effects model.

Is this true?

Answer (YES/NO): NO